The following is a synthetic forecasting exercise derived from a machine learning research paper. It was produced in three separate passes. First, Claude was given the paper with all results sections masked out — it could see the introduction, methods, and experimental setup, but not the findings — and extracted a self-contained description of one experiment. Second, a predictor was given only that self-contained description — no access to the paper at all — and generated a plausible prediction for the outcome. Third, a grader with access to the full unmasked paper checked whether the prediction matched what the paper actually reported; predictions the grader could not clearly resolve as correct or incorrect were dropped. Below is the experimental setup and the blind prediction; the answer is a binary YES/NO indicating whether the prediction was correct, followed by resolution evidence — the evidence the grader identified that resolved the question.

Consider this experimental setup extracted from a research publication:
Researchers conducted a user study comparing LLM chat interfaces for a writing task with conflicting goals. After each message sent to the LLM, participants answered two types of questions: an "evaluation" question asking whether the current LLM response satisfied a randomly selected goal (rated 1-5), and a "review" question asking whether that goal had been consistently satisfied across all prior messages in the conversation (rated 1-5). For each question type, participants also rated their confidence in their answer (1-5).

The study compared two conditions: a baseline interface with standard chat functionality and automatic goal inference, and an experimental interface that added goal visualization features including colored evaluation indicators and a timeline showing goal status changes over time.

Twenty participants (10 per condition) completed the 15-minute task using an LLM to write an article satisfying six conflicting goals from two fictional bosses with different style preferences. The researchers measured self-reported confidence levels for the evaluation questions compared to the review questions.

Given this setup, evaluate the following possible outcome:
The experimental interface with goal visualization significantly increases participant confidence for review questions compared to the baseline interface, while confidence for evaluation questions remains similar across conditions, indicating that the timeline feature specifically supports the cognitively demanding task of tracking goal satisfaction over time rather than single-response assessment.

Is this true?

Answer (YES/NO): NO